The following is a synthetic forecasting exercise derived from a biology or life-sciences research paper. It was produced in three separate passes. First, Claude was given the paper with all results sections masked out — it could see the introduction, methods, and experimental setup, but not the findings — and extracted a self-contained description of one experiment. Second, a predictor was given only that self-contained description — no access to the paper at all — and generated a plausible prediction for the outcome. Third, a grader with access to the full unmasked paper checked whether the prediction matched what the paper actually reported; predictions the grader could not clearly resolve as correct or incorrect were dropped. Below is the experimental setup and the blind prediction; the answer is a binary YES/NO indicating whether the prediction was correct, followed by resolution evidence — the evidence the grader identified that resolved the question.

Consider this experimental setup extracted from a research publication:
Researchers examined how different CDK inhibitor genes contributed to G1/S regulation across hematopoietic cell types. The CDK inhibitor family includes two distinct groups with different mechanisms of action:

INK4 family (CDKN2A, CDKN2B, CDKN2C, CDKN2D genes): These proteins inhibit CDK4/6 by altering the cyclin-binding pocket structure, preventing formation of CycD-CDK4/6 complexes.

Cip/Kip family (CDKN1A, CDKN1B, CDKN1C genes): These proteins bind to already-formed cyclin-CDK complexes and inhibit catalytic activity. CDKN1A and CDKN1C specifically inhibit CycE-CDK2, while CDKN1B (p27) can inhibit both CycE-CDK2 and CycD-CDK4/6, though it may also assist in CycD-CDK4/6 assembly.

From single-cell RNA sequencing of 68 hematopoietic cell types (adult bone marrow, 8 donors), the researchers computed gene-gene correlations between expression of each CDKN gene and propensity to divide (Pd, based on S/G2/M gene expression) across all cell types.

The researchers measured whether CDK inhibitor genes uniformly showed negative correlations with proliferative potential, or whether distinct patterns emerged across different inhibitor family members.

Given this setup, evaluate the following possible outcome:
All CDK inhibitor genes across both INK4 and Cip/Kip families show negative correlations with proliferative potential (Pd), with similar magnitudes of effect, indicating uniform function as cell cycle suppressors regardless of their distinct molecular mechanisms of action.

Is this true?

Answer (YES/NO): NO